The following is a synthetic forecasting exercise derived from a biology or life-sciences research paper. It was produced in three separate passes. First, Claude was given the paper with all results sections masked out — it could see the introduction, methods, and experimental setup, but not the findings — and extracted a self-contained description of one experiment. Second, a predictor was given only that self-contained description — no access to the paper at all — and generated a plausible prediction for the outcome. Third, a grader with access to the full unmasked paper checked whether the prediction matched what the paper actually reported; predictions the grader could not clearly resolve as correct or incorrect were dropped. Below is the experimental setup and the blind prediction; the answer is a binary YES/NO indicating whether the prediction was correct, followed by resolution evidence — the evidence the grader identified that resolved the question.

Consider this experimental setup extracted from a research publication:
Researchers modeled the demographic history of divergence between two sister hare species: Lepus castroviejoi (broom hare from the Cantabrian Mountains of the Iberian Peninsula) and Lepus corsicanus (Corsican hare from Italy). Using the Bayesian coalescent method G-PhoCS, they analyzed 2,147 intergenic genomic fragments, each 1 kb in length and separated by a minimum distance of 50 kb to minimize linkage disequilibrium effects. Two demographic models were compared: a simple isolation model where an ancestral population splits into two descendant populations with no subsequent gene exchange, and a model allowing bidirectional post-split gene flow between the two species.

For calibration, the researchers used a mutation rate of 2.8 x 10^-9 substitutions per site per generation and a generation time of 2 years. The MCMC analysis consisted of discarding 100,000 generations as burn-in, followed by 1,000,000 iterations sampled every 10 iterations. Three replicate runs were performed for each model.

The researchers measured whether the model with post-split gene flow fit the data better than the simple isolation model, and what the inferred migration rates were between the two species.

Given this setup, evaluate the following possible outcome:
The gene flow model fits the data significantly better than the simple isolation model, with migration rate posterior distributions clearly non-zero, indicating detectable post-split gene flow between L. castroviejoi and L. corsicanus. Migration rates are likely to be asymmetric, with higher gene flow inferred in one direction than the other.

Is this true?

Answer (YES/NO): NO